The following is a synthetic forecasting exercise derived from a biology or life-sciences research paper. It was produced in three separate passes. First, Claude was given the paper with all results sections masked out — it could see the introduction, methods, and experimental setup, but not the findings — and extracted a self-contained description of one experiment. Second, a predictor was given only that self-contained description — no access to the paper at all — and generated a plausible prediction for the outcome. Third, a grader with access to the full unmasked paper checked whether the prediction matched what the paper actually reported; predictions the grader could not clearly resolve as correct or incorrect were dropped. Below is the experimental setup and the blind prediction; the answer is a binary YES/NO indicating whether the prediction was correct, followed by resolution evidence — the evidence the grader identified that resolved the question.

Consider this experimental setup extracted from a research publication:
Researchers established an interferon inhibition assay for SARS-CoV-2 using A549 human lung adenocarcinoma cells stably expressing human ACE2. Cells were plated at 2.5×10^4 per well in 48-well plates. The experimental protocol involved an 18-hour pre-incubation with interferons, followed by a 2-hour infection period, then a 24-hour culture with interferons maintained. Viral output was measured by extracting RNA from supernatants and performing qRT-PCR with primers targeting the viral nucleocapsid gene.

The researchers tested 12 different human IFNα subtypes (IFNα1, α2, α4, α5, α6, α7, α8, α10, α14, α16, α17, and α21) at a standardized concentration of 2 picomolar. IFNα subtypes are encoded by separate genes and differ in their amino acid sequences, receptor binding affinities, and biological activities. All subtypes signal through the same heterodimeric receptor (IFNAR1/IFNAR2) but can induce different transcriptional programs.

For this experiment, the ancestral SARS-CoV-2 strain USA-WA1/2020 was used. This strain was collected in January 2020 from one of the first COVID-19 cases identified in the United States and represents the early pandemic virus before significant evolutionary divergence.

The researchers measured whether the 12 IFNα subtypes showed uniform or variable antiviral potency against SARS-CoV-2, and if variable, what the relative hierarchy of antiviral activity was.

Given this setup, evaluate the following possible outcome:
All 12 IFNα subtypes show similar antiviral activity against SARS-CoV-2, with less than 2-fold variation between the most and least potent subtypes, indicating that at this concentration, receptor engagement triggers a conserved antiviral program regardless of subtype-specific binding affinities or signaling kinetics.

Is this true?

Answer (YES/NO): NO